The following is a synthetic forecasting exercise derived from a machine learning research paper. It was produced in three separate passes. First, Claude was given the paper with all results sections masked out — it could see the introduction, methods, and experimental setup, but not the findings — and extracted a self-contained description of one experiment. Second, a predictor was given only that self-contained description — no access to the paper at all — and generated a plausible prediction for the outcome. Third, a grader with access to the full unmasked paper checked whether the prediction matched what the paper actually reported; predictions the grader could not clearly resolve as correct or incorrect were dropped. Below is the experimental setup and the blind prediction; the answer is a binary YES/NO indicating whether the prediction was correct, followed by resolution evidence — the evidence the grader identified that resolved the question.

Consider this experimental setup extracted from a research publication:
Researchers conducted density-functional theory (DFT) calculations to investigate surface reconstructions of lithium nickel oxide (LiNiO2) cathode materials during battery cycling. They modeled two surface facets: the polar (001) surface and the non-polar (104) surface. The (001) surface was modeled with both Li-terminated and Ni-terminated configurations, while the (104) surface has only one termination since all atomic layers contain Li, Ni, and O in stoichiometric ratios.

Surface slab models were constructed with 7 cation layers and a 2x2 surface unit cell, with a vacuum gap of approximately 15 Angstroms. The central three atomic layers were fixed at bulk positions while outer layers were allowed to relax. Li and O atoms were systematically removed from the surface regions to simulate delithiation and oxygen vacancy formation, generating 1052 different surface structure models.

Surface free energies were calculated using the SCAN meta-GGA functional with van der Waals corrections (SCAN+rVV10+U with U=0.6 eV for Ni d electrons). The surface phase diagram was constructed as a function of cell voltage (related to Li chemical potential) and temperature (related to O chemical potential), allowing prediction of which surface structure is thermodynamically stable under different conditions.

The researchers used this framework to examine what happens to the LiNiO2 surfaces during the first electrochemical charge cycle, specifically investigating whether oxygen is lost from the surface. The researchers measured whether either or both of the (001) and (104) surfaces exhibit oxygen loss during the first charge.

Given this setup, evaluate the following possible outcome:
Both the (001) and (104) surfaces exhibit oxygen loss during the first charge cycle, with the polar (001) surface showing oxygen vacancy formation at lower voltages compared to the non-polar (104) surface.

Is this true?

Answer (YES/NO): YES